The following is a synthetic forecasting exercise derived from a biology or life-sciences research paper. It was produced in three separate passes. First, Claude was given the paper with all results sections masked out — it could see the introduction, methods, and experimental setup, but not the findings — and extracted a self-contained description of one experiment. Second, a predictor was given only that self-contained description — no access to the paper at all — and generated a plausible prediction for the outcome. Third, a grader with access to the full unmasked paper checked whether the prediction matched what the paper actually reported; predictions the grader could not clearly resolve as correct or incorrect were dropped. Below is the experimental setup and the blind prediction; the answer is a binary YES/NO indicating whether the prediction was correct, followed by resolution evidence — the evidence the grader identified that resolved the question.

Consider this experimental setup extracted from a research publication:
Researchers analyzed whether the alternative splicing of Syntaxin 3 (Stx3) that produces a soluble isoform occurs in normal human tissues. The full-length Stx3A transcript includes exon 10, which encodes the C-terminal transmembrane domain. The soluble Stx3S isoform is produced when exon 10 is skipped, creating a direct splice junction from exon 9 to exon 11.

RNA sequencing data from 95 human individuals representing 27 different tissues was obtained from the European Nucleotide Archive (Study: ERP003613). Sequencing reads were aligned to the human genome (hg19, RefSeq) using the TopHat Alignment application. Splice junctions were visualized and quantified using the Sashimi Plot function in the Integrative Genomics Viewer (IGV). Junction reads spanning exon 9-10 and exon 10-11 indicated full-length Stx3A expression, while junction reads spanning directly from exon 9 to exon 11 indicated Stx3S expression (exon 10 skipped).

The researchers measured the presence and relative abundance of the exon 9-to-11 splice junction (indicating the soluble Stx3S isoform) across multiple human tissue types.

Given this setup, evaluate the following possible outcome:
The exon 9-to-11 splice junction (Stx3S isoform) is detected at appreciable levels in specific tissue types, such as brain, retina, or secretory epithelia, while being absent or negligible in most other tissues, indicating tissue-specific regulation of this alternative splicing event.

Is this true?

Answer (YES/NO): YES